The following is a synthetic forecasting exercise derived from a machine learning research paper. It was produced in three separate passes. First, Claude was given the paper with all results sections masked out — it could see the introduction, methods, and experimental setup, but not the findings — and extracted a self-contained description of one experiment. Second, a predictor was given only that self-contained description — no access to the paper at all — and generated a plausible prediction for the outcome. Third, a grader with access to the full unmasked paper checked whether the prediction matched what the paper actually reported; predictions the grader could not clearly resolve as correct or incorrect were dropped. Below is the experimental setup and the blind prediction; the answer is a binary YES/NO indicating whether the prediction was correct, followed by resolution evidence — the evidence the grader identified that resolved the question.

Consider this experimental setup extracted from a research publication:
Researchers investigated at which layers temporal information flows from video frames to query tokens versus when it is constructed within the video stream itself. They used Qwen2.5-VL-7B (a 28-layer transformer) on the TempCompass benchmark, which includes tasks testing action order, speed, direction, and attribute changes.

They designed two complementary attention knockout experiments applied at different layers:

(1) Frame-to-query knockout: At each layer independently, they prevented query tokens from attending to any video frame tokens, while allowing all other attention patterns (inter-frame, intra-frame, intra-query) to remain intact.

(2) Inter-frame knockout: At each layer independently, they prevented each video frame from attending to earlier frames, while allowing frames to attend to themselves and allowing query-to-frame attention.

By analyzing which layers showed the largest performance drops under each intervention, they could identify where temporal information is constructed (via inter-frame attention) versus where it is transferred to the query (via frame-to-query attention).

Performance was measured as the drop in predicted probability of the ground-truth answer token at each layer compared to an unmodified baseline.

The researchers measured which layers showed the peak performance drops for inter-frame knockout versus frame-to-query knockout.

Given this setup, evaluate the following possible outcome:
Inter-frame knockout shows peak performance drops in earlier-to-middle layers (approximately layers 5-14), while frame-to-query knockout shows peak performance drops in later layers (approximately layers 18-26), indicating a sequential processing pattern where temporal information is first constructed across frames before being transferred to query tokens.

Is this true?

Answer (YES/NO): NO